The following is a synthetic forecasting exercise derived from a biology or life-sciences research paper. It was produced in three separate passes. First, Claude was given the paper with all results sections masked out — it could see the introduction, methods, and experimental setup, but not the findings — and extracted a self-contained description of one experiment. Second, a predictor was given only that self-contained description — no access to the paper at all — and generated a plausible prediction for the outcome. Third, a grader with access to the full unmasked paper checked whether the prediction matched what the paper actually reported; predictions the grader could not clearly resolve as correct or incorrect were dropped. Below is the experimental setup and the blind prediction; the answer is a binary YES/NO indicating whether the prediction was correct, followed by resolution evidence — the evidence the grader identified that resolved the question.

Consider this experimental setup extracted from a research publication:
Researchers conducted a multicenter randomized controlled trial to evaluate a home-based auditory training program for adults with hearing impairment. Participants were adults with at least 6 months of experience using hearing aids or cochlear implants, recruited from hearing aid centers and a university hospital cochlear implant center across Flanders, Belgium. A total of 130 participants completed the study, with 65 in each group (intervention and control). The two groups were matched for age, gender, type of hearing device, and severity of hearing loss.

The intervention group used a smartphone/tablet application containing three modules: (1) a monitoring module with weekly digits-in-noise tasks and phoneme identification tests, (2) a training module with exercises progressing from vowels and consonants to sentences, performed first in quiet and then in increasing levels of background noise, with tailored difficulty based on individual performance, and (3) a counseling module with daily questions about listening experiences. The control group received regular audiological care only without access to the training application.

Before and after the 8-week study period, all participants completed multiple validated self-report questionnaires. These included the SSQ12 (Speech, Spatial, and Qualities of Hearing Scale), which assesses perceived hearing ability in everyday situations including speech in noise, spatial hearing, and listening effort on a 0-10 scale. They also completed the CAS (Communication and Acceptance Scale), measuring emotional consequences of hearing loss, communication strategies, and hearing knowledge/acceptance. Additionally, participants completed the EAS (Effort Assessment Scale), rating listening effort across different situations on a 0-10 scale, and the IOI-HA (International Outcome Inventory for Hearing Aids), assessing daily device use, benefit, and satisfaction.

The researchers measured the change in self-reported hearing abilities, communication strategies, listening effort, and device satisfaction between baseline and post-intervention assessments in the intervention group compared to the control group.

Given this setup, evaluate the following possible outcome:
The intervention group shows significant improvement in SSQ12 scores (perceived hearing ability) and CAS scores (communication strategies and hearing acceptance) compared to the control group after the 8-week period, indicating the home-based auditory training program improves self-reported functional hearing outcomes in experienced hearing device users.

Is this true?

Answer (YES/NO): NO